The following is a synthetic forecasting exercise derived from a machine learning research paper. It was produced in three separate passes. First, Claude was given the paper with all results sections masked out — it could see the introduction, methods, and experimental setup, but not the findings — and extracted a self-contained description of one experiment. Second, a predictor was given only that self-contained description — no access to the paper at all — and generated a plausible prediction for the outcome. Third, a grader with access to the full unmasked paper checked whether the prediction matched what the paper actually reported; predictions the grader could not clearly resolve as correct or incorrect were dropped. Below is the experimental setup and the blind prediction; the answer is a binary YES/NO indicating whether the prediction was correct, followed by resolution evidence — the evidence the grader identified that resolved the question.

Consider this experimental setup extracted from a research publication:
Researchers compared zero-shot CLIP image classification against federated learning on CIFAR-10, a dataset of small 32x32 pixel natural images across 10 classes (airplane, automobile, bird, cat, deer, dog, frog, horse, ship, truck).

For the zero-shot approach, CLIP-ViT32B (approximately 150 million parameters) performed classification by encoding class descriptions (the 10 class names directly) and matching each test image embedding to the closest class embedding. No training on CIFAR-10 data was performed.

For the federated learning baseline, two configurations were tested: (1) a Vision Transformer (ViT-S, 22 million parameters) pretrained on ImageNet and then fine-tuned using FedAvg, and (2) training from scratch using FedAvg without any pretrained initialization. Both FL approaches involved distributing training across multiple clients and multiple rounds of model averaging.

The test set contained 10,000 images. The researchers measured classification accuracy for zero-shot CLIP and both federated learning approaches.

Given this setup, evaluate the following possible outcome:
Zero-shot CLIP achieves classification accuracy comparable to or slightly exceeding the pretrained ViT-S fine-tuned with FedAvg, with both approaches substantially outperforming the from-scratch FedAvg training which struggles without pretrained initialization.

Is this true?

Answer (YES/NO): NO